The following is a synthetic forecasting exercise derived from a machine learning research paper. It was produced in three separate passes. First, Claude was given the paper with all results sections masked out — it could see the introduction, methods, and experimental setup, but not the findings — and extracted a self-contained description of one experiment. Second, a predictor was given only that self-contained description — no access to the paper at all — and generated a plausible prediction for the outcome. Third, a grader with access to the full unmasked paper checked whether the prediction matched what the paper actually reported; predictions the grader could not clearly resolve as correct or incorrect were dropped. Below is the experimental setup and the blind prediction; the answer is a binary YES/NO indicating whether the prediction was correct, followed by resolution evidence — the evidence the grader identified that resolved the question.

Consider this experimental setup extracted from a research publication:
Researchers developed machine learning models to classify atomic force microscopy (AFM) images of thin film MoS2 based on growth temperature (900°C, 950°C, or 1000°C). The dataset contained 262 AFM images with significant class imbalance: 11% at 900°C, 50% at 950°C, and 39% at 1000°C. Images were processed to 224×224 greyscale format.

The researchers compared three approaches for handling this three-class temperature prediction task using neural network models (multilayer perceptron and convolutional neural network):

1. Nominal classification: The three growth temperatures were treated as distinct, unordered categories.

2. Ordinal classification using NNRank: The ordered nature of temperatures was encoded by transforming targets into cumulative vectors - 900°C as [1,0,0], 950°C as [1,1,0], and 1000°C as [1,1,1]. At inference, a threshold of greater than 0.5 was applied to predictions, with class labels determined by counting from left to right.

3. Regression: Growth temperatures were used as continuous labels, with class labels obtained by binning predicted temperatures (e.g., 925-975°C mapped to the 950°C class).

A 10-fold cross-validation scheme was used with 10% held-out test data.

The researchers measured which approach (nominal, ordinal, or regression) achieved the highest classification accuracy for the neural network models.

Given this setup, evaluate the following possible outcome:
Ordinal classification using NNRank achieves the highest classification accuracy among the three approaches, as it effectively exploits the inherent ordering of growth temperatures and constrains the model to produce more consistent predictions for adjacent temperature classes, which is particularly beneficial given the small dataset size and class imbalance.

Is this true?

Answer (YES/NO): YES